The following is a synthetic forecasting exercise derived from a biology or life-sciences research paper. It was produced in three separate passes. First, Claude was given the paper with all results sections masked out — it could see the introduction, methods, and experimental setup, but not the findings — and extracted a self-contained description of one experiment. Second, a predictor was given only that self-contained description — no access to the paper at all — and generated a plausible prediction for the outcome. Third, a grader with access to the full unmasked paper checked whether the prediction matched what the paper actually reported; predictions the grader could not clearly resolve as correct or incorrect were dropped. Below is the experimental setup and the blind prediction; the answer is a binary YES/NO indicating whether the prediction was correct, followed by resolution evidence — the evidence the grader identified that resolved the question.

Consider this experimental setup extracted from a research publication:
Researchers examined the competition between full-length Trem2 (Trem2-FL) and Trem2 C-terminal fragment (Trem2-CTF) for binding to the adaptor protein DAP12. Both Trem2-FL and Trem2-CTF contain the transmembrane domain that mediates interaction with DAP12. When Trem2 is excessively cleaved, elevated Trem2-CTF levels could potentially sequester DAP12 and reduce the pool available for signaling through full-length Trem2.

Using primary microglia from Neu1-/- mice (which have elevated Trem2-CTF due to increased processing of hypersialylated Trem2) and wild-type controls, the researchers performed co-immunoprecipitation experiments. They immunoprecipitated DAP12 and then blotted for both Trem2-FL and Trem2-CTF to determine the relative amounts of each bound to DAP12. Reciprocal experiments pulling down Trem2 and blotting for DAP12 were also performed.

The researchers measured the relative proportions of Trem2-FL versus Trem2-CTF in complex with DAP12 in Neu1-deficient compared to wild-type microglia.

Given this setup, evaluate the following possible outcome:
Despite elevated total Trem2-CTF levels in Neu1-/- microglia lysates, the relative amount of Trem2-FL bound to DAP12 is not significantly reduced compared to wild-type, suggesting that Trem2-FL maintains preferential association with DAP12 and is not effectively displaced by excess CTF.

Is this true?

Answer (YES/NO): YES